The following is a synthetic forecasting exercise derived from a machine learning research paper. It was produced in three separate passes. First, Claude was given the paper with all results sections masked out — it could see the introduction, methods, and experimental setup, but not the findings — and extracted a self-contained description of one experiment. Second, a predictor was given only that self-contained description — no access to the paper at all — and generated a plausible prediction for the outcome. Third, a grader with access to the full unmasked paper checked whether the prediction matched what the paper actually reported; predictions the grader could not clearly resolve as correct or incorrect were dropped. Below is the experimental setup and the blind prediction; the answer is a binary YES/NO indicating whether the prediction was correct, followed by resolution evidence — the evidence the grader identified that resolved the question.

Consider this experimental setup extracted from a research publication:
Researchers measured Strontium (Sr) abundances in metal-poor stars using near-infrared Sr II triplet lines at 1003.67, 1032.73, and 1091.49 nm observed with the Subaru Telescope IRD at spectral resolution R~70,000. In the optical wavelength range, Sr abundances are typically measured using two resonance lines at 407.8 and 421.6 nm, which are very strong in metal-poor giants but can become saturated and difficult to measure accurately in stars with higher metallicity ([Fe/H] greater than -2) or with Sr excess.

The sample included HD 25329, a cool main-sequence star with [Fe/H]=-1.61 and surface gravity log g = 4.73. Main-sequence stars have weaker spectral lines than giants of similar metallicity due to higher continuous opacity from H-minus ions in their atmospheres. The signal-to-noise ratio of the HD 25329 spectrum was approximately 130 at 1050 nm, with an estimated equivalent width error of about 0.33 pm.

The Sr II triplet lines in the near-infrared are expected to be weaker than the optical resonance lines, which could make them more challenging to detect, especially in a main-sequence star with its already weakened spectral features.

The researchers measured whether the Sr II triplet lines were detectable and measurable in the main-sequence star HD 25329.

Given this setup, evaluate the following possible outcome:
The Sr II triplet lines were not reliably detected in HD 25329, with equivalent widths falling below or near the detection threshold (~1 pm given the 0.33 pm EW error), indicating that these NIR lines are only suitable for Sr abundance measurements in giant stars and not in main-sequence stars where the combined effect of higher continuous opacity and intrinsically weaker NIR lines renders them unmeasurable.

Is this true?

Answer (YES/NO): NO